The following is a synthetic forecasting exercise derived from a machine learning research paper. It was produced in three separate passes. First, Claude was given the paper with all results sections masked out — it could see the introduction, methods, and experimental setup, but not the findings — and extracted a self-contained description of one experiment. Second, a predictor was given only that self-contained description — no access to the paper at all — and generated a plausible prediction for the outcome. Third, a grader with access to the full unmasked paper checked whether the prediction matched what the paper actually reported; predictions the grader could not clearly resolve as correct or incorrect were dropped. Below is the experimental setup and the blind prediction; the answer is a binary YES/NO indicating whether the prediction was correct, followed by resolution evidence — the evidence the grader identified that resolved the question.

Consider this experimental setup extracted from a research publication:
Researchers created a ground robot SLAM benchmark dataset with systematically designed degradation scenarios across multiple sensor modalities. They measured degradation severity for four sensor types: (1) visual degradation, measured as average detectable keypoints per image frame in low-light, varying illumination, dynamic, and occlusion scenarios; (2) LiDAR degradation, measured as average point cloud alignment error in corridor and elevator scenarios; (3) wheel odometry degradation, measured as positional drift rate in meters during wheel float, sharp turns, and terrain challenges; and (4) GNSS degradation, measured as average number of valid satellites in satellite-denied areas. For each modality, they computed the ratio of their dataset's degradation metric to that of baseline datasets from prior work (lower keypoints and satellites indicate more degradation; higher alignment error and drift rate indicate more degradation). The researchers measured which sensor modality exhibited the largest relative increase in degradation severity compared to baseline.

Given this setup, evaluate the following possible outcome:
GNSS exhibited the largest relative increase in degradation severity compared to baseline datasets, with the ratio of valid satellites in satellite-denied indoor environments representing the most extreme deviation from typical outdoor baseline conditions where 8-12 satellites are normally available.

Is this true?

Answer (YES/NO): NO